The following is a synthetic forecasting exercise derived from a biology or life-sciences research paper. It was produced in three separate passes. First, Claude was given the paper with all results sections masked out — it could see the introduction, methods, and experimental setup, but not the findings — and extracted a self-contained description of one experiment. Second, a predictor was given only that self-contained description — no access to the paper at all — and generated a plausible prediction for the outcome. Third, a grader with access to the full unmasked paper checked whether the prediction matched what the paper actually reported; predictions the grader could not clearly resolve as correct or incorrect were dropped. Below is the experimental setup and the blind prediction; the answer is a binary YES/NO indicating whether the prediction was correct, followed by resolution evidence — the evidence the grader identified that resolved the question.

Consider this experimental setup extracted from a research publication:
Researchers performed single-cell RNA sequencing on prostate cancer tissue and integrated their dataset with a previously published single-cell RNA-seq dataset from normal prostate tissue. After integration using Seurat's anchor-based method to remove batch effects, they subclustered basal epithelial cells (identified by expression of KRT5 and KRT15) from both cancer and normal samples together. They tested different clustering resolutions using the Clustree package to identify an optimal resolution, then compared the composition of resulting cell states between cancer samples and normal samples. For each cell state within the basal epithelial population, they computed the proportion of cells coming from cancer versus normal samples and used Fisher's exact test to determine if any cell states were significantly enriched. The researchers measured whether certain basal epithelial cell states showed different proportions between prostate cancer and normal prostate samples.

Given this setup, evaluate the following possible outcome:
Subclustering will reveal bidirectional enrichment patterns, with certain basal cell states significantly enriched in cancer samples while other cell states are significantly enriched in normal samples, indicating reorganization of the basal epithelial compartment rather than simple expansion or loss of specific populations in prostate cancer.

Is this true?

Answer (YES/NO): YES